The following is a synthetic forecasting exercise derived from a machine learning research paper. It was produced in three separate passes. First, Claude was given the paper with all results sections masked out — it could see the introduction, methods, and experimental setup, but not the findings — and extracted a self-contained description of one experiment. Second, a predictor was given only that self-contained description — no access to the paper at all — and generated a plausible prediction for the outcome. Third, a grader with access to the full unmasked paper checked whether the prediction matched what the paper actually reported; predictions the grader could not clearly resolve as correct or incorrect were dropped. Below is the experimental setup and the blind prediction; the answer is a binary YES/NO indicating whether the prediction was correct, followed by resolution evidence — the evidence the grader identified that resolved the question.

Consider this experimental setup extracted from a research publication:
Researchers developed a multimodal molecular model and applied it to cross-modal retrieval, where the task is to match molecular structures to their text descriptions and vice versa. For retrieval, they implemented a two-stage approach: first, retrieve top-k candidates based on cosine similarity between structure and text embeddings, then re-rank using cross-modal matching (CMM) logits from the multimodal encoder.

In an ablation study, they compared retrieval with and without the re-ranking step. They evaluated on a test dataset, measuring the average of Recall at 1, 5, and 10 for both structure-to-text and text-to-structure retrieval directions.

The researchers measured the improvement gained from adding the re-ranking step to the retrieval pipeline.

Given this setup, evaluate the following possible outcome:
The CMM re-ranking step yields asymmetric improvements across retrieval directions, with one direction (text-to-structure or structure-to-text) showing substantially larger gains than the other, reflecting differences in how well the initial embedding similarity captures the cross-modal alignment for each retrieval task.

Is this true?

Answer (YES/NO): NO